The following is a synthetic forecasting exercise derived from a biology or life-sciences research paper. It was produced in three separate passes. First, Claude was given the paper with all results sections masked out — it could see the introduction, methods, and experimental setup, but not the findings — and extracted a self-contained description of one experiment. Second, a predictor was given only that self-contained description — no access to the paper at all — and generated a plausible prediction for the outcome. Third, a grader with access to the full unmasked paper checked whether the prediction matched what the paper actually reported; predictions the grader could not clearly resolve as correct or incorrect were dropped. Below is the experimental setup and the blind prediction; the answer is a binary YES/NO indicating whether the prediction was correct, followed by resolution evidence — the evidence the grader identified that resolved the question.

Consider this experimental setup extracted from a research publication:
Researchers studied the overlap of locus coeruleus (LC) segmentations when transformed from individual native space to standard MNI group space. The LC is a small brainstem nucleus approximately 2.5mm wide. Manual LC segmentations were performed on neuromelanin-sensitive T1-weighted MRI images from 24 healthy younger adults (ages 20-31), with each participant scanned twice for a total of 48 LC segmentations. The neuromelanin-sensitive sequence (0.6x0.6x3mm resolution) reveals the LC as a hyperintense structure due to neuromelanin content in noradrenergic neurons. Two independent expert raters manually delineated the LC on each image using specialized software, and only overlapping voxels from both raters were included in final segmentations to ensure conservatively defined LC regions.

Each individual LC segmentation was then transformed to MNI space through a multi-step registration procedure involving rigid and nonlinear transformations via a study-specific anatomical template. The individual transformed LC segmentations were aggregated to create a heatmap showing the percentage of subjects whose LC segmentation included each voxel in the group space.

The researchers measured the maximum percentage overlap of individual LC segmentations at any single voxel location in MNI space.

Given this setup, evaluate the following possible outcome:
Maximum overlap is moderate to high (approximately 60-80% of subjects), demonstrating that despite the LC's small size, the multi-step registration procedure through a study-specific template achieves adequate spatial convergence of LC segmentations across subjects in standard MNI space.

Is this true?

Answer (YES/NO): YES